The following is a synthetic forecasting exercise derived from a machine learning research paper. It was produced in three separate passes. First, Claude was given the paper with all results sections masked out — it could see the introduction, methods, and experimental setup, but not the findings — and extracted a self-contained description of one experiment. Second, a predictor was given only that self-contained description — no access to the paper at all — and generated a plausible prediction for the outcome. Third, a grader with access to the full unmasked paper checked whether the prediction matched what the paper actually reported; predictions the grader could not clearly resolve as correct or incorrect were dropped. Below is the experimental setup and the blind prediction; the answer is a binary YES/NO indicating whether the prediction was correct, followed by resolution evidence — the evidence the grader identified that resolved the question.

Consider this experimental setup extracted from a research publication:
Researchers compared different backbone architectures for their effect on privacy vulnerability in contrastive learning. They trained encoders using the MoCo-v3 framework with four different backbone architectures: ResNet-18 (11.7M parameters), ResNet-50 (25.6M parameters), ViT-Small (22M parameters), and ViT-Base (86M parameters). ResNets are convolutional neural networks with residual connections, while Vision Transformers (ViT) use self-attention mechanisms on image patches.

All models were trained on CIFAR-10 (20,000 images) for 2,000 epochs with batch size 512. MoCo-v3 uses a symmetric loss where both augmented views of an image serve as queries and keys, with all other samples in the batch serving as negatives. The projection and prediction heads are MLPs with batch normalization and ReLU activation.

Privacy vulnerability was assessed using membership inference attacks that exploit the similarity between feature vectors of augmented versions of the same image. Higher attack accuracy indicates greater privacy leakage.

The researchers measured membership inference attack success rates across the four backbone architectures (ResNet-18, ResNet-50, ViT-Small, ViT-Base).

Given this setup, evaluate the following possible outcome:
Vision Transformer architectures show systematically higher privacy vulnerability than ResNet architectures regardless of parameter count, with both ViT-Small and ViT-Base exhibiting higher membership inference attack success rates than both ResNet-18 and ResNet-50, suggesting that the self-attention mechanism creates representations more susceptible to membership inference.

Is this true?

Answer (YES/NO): NO